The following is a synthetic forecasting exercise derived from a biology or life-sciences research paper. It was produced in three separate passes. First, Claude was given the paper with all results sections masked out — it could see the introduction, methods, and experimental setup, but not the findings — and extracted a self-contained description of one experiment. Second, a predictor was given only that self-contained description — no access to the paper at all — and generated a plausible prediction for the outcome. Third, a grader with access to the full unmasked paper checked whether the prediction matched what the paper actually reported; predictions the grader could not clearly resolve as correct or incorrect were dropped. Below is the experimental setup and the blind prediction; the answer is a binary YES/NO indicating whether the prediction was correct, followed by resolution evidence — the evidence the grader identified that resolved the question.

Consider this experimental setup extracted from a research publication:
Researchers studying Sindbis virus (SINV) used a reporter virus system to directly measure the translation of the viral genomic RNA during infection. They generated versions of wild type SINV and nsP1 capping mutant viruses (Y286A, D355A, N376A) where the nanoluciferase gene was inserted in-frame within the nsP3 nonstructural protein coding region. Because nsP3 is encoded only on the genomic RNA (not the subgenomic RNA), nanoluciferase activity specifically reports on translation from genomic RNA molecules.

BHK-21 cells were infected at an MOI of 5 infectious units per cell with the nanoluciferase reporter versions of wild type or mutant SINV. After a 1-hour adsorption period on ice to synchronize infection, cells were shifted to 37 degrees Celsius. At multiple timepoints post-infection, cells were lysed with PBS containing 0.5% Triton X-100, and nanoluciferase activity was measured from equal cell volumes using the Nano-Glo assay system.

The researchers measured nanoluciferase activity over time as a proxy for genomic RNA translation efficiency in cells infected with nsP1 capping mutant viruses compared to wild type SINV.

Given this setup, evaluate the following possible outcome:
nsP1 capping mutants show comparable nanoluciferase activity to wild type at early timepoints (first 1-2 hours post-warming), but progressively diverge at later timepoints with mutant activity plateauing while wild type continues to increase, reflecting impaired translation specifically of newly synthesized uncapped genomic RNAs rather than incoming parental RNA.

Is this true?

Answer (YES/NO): NO